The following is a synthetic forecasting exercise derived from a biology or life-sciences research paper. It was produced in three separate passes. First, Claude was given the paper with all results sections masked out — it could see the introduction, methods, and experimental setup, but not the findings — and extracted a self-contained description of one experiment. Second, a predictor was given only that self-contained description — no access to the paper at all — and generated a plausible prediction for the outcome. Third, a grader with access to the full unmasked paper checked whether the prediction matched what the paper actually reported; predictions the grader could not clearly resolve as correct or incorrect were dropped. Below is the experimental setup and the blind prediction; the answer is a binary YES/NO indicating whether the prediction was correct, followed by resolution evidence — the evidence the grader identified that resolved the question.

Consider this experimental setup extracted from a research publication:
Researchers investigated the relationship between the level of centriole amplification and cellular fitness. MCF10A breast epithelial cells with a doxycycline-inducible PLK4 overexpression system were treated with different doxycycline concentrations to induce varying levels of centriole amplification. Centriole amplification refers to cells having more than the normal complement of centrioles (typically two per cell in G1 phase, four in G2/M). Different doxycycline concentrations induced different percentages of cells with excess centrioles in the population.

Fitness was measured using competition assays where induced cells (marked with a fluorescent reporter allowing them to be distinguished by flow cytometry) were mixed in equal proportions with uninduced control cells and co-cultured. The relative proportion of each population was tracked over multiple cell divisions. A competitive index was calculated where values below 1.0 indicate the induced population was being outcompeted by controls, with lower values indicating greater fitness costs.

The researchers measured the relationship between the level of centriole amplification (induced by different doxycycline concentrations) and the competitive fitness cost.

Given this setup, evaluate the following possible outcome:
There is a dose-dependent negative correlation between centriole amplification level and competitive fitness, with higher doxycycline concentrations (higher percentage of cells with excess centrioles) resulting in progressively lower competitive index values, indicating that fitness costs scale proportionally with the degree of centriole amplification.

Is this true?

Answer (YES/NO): YES